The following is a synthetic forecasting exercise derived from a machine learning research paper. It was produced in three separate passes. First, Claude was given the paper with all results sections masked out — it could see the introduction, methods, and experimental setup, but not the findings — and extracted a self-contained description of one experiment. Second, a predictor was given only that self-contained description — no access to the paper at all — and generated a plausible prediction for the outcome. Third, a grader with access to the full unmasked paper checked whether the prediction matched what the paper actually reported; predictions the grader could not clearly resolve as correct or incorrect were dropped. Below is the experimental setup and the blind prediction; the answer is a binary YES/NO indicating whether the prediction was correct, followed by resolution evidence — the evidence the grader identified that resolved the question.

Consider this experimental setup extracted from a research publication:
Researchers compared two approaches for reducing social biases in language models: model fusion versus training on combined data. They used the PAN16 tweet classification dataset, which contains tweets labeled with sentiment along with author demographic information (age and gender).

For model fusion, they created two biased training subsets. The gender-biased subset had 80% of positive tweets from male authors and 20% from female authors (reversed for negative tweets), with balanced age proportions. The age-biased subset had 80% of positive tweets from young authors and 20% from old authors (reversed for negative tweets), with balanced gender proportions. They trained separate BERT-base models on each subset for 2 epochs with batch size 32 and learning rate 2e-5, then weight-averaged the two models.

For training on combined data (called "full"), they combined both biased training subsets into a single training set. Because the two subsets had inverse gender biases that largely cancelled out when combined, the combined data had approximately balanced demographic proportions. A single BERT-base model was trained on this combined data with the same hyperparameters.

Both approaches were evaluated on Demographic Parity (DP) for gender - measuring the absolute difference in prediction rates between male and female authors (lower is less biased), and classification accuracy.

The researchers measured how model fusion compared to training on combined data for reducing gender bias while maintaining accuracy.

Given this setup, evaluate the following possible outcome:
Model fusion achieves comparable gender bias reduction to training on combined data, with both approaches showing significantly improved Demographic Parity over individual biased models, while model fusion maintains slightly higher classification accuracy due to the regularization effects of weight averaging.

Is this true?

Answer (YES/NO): NO